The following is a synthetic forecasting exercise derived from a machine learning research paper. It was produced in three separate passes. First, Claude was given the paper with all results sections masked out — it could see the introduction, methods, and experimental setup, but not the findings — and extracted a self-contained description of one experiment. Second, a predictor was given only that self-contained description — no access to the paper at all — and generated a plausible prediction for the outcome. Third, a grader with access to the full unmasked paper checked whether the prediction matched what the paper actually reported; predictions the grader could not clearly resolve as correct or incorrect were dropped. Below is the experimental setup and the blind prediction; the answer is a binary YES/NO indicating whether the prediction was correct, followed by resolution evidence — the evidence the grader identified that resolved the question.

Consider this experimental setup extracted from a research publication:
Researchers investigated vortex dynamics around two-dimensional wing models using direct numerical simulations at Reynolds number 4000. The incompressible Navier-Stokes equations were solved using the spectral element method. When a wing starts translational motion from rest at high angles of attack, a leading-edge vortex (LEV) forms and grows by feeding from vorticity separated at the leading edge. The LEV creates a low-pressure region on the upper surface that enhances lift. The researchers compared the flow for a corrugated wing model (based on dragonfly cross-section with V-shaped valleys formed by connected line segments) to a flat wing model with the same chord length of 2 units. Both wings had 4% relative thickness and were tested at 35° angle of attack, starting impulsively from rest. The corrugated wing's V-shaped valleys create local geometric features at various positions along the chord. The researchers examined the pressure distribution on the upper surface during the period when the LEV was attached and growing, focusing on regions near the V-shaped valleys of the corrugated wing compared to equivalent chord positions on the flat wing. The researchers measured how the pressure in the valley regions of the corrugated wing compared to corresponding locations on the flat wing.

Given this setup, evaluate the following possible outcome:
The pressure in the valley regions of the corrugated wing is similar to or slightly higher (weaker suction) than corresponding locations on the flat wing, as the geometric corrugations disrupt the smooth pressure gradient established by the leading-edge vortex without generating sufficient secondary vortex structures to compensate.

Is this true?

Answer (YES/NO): NO